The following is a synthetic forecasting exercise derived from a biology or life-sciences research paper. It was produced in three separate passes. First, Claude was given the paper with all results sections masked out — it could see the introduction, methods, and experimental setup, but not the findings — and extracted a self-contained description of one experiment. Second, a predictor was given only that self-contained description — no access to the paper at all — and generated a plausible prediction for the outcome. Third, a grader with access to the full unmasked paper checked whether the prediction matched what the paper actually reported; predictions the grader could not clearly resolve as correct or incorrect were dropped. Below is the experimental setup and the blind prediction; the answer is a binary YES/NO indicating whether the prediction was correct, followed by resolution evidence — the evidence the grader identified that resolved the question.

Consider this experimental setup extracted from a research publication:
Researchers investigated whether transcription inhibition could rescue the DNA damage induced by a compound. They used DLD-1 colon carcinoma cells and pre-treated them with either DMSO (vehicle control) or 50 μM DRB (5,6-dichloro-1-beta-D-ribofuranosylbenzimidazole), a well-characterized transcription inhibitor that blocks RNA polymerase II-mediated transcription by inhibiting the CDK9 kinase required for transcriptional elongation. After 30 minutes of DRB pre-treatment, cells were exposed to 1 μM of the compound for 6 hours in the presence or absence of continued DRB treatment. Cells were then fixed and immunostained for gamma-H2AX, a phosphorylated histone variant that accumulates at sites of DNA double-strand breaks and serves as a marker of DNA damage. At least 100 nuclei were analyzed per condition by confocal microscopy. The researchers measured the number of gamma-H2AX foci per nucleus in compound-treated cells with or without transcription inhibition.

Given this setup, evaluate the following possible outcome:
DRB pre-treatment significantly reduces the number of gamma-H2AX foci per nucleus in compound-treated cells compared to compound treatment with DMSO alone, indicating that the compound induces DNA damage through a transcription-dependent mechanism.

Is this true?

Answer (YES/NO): YES